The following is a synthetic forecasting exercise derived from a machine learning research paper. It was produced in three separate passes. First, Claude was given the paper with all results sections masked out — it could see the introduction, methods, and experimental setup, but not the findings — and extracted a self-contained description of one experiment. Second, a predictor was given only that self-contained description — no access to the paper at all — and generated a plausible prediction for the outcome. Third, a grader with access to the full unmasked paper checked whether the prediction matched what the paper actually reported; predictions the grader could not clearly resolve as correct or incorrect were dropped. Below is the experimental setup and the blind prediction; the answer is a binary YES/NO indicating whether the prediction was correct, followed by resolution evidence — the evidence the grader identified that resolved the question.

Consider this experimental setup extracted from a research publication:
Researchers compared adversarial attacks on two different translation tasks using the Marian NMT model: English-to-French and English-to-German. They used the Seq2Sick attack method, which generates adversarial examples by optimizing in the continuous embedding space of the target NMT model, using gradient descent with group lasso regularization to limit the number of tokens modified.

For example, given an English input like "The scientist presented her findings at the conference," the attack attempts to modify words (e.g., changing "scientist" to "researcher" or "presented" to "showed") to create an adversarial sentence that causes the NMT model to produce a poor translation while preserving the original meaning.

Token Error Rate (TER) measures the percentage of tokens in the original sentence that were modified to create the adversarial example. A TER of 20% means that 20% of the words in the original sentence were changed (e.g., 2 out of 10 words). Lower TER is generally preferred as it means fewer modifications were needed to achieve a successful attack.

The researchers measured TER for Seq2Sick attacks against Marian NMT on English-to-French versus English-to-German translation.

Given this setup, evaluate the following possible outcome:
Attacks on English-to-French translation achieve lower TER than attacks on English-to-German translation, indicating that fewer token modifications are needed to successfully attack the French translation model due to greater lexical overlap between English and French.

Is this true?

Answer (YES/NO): YES